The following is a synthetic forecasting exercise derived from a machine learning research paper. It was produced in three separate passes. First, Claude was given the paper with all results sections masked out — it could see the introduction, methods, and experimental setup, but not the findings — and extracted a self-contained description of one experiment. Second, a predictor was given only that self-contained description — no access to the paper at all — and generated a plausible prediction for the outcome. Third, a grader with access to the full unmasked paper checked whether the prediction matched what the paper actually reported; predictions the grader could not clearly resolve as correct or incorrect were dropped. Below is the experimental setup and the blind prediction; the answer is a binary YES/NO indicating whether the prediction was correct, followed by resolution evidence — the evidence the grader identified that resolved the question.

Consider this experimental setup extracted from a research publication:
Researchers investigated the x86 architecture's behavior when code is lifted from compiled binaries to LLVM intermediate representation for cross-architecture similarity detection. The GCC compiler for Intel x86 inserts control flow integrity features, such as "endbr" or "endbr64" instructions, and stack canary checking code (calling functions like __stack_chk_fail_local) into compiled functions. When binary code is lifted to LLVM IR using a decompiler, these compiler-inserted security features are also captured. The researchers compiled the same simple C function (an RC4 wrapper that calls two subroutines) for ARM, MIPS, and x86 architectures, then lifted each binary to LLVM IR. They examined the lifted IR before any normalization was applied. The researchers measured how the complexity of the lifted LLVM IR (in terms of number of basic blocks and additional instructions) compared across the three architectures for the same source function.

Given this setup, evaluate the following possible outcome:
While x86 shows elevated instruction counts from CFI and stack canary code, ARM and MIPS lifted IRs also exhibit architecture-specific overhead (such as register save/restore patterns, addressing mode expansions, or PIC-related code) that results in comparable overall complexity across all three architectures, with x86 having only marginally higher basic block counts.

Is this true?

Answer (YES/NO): NO